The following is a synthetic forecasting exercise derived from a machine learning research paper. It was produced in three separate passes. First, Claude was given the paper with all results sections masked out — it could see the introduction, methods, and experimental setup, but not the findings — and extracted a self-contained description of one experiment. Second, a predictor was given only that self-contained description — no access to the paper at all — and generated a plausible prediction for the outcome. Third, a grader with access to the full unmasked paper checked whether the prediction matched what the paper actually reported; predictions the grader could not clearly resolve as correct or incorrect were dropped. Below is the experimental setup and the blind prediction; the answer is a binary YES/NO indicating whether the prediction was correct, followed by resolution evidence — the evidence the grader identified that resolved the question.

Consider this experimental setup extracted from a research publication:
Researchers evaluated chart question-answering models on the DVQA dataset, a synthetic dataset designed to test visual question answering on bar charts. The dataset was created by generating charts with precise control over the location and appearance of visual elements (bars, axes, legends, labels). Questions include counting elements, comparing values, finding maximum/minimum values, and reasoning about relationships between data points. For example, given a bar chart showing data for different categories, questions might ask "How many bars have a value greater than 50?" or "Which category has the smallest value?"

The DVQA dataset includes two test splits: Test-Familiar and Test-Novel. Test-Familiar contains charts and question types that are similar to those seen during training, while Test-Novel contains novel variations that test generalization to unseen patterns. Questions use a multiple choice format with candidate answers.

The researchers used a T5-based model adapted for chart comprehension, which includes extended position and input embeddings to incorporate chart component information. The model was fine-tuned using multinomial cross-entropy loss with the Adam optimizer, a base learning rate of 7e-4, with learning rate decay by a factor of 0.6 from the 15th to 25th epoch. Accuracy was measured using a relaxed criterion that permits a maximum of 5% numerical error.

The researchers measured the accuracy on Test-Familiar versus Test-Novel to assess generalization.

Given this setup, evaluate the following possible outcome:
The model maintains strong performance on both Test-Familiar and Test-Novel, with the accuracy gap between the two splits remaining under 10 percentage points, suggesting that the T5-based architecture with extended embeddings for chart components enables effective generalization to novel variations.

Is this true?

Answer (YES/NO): YES